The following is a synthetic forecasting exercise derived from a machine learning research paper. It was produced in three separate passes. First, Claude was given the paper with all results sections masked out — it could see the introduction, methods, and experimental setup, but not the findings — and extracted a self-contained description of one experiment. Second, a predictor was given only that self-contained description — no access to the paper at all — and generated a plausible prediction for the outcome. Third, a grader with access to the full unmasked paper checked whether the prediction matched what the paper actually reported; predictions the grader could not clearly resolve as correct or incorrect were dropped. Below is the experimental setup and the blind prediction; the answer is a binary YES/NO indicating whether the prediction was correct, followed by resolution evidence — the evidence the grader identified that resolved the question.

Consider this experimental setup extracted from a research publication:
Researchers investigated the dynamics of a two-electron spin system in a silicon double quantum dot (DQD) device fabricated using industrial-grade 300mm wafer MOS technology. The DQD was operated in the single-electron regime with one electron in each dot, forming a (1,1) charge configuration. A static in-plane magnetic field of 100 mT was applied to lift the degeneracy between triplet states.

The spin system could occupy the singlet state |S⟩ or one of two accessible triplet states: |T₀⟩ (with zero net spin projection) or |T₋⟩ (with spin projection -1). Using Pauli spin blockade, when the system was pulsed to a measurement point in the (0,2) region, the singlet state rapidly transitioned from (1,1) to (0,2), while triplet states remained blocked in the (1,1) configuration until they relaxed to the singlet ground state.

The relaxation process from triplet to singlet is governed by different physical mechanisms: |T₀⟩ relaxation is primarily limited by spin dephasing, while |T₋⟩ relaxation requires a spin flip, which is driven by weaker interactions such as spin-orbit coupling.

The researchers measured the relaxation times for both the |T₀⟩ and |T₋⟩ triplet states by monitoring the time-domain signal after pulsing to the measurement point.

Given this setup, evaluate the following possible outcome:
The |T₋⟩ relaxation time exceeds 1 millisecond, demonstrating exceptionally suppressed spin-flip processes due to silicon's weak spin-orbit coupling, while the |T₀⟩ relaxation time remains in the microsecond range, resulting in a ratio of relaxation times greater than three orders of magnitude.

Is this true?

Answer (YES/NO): YES